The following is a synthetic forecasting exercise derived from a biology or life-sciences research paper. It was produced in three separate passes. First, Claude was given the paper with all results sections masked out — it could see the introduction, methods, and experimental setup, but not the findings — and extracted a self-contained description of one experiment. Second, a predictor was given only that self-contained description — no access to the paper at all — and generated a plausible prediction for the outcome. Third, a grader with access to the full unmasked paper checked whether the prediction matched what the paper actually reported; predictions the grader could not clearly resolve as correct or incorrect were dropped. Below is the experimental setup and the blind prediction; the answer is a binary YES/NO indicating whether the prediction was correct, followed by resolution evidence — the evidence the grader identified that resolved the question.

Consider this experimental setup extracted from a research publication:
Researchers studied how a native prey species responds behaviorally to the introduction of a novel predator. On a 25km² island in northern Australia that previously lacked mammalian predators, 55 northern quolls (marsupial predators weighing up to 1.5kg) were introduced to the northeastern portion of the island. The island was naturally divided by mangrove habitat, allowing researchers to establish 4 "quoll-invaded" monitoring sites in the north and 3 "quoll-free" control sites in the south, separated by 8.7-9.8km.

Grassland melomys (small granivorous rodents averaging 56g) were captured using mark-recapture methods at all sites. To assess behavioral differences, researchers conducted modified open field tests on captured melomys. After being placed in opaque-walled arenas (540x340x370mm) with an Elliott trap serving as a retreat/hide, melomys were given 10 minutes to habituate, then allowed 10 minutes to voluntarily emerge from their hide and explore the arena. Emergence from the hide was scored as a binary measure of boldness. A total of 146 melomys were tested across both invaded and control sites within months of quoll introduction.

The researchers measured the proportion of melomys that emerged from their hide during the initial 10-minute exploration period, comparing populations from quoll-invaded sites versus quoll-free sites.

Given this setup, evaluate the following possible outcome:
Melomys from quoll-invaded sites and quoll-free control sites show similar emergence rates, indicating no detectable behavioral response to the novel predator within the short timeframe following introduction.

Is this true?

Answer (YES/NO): NO